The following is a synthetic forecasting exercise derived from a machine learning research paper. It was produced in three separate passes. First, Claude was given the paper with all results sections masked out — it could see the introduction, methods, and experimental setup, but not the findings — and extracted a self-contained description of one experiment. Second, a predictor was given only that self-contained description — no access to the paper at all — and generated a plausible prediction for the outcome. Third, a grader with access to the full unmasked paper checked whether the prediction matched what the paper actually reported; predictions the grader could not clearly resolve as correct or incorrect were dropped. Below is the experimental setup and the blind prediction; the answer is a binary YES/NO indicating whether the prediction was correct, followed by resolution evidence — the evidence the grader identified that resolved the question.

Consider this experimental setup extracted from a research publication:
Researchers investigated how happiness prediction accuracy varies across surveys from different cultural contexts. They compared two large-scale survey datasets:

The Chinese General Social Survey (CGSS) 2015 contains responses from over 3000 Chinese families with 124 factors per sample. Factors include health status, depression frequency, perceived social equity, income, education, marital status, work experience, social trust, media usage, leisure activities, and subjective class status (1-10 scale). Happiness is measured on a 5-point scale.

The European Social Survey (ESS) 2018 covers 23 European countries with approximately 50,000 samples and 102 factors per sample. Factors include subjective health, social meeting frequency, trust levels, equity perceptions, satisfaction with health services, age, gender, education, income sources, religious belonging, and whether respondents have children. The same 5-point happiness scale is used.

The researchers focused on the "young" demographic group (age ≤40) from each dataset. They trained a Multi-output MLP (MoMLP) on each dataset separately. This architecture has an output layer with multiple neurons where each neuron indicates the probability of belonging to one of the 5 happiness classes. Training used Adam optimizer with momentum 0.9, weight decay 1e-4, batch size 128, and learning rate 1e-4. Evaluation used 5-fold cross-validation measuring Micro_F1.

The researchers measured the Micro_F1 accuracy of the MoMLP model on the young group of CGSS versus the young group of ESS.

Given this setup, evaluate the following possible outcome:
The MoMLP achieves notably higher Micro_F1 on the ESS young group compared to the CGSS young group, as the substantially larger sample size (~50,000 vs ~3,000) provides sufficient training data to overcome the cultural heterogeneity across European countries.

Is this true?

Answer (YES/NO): YES